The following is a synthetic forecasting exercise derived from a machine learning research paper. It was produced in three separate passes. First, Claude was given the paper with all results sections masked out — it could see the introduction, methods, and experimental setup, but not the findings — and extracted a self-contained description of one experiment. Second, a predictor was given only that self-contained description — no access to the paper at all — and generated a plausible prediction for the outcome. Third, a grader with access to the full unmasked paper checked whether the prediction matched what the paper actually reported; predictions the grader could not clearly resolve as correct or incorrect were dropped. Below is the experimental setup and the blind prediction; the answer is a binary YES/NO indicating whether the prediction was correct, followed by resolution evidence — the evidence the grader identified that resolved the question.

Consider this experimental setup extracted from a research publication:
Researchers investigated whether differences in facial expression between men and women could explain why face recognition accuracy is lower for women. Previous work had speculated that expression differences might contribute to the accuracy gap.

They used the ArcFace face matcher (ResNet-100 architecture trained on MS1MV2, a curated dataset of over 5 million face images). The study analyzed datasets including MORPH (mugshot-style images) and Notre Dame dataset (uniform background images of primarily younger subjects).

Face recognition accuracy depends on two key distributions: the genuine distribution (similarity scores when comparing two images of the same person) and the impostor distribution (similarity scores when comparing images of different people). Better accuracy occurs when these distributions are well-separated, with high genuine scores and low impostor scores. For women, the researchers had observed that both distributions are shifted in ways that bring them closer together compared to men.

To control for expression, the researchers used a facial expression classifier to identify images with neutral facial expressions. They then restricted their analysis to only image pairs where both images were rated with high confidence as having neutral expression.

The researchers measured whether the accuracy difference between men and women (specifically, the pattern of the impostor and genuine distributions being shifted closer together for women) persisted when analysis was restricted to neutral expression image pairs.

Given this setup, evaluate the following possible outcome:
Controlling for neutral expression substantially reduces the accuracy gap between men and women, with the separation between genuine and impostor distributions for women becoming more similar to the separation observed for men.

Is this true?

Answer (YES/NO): NO